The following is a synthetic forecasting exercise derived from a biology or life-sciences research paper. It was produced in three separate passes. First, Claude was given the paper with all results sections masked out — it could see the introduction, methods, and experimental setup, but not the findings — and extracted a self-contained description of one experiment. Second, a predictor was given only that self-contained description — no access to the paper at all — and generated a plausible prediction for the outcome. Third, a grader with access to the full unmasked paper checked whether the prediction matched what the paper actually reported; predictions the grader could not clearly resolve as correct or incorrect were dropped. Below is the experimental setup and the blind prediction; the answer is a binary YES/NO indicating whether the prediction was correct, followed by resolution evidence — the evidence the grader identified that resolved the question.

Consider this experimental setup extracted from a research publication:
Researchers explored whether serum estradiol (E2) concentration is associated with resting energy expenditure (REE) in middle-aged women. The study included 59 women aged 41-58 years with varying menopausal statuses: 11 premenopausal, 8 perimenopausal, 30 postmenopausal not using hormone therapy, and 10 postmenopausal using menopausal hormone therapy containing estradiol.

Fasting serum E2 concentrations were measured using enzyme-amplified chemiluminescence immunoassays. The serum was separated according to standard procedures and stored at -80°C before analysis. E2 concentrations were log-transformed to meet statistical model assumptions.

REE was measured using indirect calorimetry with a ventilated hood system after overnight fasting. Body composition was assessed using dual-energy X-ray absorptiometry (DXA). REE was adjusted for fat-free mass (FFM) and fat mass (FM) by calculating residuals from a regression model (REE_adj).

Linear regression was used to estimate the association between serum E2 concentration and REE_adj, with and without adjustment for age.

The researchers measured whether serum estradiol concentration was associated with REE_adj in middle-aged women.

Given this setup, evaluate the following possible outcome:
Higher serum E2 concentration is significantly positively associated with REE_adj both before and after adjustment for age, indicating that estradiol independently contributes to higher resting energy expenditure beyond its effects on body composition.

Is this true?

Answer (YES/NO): NO